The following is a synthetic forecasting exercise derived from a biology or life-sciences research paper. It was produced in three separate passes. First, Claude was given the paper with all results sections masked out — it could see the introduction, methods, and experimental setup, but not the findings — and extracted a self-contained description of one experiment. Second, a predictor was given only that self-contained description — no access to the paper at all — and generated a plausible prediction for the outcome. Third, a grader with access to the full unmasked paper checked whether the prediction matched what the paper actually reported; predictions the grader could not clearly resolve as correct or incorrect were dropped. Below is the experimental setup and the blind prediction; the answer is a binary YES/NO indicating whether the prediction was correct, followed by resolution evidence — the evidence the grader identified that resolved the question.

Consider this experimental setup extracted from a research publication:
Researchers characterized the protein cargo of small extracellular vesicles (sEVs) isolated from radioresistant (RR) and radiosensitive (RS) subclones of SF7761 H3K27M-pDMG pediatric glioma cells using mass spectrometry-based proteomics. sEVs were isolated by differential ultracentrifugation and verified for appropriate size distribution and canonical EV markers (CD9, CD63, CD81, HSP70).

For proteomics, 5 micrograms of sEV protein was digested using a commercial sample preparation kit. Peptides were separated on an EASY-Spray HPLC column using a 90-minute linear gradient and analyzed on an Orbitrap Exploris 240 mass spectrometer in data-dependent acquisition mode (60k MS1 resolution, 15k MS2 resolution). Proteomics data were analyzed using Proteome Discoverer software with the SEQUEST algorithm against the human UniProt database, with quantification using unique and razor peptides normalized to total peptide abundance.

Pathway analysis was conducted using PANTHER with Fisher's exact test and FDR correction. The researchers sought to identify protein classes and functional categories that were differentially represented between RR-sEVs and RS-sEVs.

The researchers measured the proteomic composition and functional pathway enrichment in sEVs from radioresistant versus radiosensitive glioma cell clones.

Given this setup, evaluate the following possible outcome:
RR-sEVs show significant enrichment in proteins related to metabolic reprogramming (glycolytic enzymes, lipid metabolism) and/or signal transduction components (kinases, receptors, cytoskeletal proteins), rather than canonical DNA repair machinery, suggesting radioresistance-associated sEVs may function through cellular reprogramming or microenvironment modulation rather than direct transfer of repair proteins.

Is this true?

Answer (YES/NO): YES